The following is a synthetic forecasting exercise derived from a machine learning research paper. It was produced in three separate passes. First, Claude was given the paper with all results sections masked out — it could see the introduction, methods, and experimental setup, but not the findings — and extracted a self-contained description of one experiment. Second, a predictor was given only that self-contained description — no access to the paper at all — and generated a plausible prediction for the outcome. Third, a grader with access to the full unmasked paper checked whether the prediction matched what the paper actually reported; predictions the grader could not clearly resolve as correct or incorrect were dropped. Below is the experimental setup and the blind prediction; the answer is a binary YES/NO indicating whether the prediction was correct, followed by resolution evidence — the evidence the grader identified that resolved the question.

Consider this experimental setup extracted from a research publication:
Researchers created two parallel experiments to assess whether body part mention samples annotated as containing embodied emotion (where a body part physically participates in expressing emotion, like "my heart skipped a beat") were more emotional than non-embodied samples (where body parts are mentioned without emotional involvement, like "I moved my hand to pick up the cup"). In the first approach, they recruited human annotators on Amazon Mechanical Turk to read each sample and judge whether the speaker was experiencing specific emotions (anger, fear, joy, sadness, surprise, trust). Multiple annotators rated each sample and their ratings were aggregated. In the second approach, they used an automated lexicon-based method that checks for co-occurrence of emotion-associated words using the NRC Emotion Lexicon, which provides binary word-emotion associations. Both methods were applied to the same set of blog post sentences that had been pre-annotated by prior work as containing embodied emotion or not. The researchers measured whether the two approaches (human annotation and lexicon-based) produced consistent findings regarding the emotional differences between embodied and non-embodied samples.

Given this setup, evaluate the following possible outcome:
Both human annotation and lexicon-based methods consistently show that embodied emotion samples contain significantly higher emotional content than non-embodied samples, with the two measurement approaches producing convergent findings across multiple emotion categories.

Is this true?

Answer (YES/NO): NO